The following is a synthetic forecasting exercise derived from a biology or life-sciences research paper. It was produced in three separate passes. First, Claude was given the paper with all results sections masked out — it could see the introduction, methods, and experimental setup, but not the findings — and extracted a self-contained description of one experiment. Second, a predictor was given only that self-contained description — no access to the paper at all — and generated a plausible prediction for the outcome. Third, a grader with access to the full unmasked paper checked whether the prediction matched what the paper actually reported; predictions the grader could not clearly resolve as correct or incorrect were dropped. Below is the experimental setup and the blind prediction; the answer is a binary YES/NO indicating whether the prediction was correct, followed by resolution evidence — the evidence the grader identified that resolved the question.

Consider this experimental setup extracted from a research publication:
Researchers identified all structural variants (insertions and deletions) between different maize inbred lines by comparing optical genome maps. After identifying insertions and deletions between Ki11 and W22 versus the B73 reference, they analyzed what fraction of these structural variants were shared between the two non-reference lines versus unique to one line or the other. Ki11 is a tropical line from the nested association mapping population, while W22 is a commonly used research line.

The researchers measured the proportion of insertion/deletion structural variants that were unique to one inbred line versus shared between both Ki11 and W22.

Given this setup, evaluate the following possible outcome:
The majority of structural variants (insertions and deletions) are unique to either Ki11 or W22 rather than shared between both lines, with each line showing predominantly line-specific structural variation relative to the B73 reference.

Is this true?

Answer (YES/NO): YES